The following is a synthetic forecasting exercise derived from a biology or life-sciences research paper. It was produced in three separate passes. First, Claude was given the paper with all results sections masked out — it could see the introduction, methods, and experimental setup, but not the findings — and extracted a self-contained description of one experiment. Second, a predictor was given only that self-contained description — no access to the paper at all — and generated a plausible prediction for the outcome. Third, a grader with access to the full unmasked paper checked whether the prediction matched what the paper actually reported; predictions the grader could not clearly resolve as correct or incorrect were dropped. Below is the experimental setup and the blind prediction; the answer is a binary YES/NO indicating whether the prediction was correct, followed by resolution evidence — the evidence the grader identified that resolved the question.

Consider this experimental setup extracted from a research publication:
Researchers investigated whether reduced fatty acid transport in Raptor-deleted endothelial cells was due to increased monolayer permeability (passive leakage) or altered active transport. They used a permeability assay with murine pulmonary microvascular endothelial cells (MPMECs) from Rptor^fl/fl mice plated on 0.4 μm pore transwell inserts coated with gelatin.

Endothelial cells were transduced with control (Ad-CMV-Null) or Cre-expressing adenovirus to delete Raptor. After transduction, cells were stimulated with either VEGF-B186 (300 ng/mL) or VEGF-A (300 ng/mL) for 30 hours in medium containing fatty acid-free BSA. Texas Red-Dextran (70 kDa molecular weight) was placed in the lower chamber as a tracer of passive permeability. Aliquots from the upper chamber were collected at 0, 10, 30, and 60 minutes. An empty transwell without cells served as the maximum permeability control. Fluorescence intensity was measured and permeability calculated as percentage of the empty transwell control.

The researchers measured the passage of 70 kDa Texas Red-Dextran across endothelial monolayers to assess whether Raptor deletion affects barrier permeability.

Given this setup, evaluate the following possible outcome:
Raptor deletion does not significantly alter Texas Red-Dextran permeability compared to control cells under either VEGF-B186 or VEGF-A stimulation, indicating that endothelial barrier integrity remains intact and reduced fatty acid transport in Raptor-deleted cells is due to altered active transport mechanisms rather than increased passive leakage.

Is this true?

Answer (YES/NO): YES